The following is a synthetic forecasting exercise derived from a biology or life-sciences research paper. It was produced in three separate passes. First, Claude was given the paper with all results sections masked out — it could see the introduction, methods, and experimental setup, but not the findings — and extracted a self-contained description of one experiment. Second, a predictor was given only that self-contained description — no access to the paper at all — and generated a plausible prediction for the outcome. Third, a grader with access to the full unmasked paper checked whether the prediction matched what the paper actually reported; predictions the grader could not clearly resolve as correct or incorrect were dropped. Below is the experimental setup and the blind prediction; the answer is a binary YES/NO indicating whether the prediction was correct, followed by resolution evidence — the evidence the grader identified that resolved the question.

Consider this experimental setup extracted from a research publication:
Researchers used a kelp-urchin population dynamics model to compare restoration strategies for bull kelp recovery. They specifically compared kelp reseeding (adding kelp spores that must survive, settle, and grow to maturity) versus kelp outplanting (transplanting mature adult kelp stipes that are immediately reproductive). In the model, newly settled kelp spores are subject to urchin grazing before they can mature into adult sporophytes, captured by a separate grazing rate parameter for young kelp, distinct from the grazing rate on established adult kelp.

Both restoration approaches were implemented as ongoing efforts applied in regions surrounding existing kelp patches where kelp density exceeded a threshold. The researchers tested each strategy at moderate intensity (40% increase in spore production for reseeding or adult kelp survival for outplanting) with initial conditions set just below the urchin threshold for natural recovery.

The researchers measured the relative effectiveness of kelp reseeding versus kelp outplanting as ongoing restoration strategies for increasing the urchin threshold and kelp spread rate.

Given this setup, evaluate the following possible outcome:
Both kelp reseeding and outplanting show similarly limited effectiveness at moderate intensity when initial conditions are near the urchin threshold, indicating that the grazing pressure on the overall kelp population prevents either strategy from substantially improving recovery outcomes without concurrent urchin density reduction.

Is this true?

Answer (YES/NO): NO